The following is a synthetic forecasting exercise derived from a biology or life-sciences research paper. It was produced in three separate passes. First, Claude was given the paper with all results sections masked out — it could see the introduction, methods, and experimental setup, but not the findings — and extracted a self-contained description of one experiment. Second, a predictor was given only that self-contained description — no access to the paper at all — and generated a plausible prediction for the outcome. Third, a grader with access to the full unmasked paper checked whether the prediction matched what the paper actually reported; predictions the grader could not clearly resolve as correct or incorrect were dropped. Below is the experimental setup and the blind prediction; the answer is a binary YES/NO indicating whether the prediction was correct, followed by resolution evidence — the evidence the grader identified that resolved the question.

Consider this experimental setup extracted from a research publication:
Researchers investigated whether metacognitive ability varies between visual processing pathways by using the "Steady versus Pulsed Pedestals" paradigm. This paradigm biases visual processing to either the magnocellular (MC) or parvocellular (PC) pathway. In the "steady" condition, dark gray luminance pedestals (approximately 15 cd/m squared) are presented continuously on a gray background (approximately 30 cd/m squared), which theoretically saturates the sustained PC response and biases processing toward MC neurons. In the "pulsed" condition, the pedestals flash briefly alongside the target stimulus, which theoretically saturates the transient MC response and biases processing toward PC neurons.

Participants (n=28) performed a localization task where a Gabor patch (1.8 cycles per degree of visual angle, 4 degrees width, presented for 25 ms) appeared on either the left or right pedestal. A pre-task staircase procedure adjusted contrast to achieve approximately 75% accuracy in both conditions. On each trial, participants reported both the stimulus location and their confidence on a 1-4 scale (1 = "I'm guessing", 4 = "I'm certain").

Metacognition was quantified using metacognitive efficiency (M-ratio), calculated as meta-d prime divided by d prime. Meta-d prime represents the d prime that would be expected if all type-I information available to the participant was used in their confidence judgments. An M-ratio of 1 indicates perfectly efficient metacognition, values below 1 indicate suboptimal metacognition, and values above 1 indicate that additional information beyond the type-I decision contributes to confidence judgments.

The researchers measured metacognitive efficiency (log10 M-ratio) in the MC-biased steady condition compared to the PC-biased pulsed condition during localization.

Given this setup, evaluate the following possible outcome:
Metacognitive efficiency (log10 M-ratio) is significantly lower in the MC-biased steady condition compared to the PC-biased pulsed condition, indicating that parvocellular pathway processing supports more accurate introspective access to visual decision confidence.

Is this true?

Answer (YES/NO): NO